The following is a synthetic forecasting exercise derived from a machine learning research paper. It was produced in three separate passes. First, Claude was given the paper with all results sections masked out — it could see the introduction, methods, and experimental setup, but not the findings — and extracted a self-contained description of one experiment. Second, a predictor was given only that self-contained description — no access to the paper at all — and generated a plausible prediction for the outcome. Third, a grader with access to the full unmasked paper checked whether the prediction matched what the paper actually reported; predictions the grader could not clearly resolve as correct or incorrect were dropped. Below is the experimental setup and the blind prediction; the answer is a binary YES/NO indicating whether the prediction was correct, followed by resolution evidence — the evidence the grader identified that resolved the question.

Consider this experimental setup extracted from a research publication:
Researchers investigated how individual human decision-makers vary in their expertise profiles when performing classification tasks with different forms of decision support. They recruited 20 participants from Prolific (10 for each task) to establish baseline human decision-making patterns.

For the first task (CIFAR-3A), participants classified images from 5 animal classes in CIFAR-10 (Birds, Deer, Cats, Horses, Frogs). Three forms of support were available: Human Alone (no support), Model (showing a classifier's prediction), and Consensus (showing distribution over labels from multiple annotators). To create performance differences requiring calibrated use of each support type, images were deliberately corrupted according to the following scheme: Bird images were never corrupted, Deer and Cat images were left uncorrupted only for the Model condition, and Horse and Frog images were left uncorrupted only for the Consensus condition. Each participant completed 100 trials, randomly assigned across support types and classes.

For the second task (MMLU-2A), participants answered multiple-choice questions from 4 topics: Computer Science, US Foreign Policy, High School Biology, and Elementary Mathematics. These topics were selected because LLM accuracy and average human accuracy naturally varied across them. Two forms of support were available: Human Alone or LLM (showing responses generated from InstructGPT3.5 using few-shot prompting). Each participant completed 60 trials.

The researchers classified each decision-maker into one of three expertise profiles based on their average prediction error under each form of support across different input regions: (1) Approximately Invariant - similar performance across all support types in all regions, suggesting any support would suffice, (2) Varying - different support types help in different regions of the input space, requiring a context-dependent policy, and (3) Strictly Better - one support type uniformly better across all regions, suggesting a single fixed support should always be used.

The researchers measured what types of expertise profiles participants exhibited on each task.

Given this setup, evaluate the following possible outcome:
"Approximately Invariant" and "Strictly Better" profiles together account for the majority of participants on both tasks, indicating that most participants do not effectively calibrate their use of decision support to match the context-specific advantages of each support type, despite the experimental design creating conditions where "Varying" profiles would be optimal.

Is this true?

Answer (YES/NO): NO